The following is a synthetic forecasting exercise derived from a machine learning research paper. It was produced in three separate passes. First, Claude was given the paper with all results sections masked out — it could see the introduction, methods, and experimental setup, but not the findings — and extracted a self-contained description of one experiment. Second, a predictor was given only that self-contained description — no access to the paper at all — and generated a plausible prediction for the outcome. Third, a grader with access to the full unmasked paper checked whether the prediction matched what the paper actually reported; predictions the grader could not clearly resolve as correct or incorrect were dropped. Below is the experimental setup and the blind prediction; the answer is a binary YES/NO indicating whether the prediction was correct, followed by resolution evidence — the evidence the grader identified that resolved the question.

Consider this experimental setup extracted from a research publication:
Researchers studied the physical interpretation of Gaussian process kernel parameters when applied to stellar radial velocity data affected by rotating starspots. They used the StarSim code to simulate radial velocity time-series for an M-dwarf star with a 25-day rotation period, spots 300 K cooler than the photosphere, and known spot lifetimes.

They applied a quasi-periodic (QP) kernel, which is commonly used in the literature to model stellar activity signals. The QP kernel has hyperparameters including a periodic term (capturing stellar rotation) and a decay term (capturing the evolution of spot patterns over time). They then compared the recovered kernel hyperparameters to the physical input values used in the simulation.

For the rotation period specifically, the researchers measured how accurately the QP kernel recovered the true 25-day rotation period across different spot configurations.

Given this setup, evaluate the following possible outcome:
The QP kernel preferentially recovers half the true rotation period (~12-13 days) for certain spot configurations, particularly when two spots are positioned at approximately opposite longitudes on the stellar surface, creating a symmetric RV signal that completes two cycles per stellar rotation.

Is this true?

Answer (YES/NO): NO